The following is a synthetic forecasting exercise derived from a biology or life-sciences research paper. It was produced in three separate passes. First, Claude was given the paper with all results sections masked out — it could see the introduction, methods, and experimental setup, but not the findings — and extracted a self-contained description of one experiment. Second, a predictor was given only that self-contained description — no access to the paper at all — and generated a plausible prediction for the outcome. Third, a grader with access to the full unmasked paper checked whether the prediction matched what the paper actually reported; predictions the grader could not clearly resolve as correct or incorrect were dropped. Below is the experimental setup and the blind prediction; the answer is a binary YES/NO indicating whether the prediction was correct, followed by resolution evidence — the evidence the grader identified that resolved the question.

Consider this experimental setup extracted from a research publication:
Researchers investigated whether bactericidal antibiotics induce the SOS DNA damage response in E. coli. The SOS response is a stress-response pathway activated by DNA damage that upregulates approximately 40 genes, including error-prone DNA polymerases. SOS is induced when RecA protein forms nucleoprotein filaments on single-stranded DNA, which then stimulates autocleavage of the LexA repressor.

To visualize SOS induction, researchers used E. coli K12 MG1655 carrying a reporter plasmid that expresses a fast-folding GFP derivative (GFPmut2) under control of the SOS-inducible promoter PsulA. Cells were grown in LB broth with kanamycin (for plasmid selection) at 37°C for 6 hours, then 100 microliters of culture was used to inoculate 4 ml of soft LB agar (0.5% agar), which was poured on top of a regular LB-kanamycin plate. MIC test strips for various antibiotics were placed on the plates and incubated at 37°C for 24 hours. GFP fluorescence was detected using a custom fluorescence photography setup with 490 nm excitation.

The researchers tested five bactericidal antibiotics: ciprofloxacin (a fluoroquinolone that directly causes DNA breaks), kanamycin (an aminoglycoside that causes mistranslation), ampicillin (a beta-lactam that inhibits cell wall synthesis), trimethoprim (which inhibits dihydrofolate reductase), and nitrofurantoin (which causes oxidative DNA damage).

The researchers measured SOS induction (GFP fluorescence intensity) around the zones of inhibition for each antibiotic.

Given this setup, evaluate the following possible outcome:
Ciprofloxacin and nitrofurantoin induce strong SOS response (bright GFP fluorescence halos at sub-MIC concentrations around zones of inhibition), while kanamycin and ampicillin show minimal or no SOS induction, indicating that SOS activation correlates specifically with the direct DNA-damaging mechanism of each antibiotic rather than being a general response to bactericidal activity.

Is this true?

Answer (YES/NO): NO